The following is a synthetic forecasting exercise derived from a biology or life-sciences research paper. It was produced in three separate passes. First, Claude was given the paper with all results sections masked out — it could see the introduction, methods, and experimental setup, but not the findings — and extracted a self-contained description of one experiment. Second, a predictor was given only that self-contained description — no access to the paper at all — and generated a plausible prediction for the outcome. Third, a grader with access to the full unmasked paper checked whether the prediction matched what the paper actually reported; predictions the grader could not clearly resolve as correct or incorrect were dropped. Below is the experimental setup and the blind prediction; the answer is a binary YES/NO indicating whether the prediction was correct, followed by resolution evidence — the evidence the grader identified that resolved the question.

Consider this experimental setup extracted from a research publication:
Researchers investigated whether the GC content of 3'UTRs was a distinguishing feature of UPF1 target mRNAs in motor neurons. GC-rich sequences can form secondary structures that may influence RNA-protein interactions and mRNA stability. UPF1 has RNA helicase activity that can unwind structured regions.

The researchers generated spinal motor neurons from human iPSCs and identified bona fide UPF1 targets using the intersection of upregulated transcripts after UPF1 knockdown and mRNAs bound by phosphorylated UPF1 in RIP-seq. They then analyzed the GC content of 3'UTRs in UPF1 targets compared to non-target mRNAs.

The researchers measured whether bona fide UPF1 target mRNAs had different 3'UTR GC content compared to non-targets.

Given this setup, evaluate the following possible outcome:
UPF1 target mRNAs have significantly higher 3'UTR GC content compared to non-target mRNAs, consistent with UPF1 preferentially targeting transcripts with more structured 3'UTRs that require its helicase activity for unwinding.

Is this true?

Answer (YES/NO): YES